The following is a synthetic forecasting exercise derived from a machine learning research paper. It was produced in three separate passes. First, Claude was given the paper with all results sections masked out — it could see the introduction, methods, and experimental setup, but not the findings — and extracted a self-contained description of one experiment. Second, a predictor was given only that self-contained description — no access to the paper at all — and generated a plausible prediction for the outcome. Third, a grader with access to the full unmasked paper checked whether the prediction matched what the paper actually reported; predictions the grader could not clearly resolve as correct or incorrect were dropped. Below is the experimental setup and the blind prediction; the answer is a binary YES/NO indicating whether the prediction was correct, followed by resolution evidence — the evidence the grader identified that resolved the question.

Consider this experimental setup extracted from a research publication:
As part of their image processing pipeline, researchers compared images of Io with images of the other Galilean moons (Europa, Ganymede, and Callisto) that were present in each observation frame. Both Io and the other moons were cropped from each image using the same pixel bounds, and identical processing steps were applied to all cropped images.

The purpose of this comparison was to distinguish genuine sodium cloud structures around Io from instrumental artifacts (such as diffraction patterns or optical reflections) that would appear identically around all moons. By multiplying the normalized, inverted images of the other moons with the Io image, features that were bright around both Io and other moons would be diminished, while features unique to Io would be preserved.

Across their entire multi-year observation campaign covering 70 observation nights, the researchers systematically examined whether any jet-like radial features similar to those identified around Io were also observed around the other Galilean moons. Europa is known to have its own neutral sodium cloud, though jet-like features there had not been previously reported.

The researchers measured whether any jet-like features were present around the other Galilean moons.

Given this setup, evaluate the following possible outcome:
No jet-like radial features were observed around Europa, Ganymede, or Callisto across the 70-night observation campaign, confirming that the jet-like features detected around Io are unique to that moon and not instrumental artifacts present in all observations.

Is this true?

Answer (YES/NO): YES